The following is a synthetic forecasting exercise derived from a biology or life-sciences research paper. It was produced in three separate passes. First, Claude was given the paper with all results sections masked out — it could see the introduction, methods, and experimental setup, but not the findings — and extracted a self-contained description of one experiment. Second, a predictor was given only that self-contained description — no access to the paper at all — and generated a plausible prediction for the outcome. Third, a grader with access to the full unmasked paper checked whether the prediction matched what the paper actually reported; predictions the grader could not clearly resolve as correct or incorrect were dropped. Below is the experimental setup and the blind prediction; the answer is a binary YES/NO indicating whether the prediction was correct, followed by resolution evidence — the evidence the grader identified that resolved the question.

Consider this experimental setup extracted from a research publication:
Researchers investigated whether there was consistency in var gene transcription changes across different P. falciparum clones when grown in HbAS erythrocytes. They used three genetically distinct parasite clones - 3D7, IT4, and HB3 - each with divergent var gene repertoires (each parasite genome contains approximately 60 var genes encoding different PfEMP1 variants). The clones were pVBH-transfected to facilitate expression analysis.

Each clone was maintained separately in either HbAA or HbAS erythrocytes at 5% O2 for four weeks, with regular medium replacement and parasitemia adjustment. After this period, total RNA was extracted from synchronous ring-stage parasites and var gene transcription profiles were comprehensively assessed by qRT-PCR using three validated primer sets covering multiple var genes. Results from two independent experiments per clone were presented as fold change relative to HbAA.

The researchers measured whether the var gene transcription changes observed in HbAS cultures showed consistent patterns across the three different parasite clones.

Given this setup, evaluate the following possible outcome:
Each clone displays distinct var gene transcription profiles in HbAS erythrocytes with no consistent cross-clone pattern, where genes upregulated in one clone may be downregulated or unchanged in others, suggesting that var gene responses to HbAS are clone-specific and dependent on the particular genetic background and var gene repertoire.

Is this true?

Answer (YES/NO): YES